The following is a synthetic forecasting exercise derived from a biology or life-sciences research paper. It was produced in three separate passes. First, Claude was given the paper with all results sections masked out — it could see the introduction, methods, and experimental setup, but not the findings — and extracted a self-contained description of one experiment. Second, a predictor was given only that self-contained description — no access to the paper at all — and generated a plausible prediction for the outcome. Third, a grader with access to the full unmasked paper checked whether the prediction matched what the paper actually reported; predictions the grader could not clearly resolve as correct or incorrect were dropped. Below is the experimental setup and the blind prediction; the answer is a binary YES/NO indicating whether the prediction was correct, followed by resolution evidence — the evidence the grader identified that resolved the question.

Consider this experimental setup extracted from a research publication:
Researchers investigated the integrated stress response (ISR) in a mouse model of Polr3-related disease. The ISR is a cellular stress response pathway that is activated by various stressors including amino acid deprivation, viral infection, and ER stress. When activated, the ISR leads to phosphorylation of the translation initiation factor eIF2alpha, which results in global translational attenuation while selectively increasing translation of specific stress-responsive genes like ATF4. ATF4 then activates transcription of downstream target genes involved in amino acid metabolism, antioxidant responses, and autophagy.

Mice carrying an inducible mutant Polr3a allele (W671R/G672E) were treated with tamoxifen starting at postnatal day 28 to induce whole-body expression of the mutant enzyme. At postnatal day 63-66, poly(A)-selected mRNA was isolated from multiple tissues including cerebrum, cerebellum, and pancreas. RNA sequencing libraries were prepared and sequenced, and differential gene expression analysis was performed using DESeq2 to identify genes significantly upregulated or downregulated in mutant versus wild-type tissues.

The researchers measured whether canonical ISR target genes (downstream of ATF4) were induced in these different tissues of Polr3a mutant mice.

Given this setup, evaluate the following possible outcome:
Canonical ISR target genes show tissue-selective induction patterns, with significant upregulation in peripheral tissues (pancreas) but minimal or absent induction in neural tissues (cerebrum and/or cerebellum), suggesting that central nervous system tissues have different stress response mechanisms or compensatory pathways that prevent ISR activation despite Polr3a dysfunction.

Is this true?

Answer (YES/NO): NO